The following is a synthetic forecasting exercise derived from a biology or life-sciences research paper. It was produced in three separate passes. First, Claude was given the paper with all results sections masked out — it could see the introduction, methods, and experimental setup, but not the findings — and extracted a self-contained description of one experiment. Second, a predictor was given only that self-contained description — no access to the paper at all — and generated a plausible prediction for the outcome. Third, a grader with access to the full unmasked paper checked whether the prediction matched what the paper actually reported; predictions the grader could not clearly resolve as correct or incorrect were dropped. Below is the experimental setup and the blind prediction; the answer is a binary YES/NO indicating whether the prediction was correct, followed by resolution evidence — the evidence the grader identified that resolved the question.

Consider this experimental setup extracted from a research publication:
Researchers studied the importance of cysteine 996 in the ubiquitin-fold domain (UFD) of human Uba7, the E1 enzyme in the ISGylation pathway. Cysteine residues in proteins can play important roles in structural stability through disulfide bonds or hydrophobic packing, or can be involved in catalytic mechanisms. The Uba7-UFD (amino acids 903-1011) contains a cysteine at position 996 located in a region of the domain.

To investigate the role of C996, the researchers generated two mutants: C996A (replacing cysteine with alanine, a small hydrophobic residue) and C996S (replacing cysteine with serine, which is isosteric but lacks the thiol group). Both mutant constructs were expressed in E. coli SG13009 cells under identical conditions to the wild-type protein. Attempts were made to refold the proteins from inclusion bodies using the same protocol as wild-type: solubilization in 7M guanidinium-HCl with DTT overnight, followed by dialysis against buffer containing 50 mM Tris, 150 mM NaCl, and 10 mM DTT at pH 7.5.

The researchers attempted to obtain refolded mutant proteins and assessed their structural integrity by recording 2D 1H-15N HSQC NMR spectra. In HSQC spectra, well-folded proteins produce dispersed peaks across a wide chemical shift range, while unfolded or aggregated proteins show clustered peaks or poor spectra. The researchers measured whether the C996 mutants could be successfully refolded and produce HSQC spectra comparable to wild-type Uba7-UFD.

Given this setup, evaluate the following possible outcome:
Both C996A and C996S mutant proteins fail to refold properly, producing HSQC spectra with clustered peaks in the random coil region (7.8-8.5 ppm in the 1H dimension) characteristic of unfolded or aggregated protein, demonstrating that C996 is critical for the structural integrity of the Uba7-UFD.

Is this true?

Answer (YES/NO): NO